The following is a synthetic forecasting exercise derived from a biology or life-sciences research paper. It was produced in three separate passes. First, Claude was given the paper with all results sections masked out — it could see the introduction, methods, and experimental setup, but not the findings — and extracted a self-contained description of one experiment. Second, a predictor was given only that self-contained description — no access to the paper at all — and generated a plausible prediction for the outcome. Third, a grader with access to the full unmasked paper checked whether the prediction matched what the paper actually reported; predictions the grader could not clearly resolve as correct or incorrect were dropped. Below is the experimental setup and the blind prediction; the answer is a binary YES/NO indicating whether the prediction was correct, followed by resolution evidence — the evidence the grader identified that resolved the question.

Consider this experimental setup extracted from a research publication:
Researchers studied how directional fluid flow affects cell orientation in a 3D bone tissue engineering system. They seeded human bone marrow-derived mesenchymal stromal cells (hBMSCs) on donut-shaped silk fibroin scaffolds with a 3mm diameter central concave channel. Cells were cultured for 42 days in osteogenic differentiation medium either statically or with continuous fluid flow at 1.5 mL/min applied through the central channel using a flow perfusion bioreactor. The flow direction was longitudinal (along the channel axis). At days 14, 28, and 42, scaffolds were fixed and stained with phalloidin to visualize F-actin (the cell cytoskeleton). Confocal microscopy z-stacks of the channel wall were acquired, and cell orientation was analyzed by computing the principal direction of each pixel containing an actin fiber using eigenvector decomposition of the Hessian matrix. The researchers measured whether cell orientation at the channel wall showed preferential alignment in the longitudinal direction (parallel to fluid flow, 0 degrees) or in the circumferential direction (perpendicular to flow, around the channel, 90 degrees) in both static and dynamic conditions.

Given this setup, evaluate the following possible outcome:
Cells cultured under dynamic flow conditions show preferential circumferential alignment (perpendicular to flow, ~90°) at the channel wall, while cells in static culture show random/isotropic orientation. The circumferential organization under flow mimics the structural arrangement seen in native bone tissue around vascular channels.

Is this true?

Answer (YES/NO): NO